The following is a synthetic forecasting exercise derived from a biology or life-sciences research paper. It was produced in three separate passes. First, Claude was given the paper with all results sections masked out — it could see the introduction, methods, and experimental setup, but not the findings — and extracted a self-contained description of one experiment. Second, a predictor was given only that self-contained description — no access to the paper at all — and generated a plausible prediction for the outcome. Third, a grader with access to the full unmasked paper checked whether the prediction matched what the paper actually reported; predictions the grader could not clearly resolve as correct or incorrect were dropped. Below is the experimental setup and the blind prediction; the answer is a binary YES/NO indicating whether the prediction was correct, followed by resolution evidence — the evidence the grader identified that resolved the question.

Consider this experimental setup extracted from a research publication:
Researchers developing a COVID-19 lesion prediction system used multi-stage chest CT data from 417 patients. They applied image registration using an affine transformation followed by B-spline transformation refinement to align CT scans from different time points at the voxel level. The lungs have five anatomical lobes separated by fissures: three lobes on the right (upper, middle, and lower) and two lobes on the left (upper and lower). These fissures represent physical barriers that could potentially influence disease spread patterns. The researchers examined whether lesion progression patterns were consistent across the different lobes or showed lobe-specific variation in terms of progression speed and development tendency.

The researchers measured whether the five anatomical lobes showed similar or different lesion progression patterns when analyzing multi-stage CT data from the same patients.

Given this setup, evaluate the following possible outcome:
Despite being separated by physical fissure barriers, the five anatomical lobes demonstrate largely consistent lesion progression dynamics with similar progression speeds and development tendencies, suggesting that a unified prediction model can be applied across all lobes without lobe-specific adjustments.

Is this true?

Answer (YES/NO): NO